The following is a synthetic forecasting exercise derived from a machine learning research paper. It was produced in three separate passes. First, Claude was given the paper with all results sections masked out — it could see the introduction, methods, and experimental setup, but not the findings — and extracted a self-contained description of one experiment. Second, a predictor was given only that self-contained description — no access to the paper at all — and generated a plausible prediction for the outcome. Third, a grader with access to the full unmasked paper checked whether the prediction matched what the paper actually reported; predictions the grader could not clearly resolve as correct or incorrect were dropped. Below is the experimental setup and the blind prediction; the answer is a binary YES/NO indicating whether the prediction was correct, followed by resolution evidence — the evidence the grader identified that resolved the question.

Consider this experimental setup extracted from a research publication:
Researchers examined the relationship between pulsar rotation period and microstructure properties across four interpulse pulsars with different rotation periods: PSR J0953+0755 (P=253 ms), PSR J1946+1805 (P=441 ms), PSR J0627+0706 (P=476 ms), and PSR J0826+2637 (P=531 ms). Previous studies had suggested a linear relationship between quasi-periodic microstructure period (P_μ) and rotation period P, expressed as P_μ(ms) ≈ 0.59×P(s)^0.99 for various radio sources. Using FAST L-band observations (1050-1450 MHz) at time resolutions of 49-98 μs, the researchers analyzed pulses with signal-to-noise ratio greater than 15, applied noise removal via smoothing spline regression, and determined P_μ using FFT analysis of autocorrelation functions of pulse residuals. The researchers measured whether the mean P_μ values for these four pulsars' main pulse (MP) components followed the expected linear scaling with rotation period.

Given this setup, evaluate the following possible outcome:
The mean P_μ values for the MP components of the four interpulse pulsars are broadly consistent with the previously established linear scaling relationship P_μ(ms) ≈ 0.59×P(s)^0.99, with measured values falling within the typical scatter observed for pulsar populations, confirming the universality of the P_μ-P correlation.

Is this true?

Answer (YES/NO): NO